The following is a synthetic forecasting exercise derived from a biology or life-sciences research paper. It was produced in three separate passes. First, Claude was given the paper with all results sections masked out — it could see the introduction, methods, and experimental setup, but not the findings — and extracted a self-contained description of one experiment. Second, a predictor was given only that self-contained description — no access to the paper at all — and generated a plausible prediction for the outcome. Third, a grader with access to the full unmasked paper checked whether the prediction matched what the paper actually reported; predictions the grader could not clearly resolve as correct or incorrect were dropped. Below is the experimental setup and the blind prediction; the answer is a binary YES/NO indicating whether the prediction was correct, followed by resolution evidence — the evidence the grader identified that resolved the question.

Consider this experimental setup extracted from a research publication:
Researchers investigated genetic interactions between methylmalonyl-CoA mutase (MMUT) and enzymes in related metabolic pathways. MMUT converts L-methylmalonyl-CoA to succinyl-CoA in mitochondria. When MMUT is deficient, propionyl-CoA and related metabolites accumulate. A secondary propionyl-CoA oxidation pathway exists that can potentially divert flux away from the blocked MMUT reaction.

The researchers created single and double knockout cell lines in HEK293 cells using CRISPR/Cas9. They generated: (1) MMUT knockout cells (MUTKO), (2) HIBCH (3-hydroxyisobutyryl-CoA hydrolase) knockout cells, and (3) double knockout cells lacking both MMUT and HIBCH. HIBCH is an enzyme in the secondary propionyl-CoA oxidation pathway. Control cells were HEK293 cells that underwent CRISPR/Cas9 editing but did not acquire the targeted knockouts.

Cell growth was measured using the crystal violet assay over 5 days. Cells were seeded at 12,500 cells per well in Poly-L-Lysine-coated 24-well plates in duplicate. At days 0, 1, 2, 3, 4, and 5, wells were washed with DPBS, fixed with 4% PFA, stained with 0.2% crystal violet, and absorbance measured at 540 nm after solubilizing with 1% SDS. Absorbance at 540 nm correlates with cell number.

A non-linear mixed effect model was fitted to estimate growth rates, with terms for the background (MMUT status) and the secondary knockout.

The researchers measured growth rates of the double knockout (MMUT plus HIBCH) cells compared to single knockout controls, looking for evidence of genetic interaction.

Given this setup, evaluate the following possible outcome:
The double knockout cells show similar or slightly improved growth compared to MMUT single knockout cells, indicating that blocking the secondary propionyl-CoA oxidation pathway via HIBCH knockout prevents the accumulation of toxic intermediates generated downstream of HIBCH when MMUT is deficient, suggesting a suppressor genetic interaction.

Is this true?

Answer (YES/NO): NO